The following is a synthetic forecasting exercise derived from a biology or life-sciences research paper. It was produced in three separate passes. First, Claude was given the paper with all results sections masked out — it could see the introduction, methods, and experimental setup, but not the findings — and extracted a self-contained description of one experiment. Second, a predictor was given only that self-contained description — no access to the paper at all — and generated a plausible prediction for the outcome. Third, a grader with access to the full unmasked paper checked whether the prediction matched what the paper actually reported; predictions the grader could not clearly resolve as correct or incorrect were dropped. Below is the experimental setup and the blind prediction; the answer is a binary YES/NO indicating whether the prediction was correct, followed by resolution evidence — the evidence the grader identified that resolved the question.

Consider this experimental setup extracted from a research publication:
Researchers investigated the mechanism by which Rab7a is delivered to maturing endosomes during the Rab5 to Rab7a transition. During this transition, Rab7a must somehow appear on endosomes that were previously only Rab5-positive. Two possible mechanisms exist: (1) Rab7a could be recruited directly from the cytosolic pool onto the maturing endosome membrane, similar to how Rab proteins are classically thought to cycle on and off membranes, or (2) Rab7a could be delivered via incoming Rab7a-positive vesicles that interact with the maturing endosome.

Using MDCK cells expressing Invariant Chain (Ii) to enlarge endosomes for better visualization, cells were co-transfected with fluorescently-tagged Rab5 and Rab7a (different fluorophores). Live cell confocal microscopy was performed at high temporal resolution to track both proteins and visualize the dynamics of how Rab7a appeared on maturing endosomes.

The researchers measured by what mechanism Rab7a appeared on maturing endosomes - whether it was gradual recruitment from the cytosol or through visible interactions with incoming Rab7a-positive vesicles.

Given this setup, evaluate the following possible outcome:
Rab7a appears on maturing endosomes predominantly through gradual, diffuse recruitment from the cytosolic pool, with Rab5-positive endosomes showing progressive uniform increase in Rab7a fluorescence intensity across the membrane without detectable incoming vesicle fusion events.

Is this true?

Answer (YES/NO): NO